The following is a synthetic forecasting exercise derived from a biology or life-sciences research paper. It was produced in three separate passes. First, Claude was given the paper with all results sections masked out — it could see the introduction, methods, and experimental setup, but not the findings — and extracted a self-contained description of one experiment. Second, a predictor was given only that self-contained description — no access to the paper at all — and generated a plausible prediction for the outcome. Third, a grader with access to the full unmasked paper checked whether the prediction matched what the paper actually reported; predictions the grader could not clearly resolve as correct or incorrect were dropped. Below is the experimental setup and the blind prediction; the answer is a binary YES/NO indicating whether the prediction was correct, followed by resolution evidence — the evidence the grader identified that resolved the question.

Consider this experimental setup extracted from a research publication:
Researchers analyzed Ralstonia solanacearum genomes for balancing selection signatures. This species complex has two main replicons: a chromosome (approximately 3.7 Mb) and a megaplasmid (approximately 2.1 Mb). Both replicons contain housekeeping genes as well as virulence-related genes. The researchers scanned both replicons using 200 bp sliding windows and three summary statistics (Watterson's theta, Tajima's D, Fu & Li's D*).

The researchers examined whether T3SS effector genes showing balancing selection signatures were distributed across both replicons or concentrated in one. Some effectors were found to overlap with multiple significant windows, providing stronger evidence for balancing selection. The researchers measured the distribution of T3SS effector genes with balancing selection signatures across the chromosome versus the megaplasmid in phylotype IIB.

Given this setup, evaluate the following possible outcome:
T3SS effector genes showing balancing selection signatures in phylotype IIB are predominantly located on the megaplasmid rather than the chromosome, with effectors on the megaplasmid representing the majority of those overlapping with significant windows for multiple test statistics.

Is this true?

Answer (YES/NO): YES